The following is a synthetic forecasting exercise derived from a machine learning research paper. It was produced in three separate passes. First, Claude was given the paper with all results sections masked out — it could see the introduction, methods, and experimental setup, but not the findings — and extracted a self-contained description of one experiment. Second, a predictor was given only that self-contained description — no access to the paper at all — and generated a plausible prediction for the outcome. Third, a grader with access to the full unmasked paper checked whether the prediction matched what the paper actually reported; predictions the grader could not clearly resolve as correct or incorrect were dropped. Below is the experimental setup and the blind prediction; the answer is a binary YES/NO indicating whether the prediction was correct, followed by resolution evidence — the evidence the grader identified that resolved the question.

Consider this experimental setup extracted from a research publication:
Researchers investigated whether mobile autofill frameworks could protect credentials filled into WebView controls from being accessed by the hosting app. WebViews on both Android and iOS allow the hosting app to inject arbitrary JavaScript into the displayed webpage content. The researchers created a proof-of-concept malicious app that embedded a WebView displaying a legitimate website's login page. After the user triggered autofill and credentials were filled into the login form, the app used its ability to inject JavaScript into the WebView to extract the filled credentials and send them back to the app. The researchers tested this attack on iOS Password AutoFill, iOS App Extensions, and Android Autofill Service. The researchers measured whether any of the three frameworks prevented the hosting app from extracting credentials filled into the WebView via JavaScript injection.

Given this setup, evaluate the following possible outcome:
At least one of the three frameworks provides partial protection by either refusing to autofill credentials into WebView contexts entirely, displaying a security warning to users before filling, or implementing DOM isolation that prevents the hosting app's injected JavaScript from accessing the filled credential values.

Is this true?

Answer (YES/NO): NO